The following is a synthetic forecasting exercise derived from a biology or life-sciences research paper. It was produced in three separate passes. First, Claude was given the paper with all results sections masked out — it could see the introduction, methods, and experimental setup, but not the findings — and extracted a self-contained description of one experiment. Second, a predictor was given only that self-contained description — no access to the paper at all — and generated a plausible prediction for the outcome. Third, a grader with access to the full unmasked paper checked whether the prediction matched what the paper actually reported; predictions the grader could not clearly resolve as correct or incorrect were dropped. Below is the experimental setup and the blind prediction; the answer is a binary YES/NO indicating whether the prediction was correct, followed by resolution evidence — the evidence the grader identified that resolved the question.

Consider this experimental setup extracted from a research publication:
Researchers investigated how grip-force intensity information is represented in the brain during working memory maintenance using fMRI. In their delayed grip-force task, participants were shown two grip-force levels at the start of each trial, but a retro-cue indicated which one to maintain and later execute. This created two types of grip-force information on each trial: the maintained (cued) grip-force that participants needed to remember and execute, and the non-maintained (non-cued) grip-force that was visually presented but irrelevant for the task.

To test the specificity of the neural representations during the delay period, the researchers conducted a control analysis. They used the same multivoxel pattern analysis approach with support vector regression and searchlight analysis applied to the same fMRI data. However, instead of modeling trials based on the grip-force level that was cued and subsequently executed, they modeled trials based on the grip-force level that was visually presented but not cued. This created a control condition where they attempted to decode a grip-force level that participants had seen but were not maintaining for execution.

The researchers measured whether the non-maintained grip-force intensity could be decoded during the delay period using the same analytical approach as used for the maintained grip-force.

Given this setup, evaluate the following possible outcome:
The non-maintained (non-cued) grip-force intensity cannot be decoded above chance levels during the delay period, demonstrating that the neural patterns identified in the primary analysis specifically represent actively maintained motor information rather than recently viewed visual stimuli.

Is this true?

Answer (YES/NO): YES